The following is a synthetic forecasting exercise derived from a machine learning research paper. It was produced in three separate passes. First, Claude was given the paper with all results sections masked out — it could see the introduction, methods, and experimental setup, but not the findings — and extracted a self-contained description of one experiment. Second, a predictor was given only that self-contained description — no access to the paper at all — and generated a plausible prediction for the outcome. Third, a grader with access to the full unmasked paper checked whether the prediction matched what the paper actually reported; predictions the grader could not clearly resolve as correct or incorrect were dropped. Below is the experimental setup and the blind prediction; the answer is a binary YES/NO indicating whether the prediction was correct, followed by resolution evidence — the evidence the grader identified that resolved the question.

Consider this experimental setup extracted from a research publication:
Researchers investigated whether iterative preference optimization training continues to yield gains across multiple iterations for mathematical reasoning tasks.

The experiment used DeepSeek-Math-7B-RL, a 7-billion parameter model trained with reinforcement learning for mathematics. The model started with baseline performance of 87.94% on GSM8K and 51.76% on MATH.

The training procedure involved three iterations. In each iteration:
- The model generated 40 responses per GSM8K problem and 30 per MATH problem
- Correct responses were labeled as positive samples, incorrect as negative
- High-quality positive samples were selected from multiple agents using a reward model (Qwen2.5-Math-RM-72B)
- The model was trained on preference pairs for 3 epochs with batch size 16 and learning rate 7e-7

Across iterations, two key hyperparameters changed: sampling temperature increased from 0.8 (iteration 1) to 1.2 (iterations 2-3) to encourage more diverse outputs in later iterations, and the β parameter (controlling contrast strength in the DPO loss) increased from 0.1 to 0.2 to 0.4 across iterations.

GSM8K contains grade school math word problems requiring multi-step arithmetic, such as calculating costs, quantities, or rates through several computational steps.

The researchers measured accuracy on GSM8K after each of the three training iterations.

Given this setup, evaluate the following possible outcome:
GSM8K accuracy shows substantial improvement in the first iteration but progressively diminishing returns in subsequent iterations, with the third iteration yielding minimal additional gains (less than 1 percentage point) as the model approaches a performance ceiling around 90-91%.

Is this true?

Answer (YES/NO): YES